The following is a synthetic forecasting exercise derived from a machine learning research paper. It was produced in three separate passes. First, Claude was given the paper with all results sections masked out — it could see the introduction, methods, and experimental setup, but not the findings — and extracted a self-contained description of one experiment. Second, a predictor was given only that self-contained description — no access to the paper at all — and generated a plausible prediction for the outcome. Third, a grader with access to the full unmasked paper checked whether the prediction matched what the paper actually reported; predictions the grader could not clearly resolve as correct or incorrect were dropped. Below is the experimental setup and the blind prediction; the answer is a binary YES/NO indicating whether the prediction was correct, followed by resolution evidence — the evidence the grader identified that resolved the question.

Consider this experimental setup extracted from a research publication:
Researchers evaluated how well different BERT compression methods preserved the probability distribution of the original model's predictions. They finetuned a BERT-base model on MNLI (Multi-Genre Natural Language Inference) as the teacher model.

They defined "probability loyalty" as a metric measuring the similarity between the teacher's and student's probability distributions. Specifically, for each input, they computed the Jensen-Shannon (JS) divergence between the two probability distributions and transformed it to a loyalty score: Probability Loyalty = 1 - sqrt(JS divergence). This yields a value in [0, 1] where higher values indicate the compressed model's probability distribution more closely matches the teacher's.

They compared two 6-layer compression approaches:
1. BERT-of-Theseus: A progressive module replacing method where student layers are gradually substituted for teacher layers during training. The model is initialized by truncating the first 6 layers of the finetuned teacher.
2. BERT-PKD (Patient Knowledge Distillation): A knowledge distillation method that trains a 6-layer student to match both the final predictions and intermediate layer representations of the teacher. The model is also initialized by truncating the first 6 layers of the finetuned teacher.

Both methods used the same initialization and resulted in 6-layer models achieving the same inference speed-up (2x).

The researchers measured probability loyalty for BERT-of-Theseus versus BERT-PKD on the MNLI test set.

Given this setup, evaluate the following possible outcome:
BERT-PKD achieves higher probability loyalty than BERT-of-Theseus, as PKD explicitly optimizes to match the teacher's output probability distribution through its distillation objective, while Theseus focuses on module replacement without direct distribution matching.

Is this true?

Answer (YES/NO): YES